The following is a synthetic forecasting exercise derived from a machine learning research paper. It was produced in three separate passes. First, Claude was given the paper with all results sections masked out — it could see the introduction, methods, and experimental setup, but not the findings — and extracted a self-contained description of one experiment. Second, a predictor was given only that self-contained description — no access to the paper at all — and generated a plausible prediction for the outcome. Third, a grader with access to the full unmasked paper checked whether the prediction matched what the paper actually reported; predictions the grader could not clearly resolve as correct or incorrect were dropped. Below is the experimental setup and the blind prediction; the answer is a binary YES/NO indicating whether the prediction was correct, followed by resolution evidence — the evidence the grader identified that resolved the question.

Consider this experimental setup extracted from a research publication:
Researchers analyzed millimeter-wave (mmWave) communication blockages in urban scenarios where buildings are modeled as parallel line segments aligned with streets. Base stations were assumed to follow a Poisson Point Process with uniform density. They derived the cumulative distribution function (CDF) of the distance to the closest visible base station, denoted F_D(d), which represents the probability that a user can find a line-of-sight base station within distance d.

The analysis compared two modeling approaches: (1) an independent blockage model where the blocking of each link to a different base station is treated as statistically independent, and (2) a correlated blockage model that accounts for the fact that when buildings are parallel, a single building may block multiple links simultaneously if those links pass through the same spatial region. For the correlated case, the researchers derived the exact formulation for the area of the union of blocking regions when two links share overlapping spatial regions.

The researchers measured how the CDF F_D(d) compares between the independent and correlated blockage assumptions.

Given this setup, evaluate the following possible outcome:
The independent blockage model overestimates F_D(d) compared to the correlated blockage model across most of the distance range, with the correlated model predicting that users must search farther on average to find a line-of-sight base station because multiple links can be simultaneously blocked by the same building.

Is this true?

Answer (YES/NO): YES